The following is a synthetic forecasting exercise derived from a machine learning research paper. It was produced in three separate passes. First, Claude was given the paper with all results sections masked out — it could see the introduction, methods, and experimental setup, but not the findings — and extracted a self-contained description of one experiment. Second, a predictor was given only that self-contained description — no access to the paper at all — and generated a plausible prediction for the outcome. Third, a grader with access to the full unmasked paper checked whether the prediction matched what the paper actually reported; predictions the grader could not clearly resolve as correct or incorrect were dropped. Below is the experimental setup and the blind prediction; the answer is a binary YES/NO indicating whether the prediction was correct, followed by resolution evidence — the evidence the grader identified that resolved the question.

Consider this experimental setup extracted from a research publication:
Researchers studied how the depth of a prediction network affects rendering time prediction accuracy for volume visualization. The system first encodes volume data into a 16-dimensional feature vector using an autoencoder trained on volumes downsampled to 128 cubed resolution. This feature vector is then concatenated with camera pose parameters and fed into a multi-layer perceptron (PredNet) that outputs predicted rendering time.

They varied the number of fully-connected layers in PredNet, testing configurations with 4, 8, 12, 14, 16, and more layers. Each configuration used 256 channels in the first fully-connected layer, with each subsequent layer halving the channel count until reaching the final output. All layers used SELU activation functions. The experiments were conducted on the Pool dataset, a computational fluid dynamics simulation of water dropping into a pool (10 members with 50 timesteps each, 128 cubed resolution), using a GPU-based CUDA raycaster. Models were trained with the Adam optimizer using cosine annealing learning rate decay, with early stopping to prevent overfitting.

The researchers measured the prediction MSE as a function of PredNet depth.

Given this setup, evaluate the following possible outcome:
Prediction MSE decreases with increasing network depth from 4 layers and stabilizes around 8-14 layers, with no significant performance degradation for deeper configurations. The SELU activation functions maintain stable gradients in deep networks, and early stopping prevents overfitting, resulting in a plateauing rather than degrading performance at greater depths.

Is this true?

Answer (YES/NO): NO